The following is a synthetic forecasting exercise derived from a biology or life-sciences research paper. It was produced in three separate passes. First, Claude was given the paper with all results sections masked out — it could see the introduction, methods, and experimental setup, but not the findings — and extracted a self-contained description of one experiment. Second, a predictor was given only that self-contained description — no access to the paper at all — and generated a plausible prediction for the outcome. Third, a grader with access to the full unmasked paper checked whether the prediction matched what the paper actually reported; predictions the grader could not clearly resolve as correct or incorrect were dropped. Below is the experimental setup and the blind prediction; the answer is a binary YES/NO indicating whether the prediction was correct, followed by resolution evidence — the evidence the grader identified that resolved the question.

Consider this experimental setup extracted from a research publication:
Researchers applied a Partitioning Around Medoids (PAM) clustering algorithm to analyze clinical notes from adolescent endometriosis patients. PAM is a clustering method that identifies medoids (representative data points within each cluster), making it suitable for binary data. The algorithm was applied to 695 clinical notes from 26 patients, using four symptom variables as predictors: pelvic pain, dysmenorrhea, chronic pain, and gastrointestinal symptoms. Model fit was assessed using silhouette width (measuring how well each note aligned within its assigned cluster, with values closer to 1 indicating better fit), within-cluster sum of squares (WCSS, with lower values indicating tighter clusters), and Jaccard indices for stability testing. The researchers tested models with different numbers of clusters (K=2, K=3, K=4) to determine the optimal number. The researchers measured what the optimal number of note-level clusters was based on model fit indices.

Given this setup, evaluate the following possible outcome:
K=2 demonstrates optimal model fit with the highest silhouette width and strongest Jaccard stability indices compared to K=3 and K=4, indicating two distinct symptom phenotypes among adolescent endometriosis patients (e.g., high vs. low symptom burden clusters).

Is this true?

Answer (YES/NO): NO